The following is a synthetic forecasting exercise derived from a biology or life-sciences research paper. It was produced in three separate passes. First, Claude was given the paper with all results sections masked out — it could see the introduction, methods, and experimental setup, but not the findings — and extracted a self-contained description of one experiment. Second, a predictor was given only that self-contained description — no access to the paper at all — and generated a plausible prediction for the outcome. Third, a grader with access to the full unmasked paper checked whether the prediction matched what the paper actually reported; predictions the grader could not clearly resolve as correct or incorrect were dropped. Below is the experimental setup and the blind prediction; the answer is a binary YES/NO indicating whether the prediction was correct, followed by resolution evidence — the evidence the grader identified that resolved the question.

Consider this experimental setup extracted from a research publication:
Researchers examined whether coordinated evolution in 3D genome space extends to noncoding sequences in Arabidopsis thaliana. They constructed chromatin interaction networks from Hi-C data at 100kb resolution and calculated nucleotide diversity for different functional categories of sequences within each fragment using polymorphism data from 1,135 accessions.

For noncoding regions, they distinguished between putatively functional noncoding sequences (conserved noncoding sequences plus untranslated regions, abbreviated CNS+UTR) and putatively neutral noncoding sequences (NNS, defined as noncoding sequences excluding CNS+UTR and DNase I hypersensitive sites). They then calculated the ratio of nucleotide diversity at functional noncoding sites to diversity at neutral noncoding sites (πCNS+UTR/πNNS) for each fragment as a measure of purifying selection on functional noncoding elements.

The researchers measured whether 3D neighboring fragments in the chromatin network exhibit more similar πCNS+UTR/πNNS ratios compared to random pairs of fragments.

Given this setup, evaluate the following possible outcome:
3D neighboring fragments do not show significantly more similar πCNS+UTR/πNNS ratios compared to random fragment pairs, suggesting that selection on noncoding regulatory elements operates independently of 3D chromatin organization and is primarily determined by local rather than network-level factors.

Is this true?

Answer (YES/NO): NO